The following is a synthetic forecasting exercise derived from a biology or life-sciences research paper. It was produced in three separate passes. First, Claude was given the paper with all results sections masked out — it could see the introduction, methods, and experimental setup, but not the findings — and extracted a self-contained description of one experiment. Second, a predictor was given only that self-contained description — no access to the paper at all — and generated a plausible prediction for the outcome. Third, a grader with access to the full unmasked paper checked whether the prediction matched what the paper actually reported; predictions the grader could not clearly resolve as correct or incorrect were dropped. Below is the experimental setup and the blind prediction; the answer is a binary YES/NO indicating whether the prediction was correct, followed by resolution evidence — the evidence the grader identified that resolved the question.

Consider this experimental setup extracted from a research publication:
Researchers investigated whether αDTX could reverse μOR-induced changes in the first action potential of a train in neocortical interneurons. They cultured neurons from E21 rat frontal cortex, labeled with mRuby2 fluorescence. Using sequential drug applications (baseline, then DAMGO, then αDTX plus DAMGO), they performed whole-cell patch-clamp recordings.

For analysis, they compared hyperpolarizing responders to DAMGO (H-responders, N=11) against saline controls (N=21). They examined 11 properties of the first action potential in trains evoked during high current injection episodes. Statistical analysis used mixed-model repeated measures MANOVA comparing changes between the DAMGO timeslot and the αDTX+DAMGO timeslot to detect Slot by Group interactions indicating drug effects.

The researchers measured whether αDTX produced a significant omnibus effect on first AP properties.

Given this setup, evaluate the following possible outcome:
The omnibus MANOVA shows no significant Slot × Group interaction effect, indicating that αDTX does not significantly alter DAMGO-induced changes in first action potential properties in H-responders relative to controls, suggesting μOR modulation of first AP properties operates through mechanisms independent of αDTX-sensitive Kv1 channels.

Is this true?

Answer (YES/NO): YES